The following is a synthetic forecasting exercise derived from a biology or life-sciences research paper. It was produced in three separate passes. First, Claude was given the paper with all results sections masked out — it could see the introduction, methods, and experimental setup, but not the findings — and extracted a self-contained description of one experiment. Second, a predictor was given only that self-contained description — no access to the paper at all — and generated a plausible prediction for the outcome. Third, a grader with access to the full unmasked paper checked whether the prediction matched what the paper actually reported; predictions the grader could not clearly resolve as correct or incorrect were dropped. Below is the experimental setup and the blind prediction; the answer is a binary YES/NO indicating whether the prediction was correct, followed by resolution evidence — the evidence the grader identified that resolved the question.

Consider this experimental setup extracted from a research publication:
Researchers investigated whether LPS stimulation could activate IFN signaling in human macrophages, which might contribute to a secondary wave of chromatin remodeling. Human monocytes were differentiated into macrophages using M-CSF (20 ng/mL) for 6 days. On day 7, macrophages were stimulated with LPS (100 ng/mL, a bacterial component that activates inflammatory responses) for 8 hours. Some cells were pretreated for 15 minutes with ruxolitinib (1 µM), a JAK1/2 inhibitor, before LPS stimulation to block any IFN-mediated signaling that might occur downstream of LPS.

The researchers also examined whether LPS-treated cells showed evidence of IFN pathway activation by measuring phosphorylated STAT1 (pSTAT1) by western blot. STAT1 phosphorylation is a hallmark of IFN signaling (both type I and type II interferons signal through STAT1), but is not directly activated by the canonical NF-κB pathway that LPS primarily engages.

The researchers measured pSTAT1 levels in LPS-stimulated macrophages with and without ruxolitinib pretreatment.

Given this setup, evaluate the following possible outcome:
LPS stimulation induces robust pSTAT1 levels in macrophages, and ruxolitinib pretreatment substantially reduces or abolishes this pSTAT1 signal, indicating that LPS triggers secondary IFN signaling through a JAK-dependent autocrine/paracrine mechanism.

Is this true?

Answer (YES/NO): YES